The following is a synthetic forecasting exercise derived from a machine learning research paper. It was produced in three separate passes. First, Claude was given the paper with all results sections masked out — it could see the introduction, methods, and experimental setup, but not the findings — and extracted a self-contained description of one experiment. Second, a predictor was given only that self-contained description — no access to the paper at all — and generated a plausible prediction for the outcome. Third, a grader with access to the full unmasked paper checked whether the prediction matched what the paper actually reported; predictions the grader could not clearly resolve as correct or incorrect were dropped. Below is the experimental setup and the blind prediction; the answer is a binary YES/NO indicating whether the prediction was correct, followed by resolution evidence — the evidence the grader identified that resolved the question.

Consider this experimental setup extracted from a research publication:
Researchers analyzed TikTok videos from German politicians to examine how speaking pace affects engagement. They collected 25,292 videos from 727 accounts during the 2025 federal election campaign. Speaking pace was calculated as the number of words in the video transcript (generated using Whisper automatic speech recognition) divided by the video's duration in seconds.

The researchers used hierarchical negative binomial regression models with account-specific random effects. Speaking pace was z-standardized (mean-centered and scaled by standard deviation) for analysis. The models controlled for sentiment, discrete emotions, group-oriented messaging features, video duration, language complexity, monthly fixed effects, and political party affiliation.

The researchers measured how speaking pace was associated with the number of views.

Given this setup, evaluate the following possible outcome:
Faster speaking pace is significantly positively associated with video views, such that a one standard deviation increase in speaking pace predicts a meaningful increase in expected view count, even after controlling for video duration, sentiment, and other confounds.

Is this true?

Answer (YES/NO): NO